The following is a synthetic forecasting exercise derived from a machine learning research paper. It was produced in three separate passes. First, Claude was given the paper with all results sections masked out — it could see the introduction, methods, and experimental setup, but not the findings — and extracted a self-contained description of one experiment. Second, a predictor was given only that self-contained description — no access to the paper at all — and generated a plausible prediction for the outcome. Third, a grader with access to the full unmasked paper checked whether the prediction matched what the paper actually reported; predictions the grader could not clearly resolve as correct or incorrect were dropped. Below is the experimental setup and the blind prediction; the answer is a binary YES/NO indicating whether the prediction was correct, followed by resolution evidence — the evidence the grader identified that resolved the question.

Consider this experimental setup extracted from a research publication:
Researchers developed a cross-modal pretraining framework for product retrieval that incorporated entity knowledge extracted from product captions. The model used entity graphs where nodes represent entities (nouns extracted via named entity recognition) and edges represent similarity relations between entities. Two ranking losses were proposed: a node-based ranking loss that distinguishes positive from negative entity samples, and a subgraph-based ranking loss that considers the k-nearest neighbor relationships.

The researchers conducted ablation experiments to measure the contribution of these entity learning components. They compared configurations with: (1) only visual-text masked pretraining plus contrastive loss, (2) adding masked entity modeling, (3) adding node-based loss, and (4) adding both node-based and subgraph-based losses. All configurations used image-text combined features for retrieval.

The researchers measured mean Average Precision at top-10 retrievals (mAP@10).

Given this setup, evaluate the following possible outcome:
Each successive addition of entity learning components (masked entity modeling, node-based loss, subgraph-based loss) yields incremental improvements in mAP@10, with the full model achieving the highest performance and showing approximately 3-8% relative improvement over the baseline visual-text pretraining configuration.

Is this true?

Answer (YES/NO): YES